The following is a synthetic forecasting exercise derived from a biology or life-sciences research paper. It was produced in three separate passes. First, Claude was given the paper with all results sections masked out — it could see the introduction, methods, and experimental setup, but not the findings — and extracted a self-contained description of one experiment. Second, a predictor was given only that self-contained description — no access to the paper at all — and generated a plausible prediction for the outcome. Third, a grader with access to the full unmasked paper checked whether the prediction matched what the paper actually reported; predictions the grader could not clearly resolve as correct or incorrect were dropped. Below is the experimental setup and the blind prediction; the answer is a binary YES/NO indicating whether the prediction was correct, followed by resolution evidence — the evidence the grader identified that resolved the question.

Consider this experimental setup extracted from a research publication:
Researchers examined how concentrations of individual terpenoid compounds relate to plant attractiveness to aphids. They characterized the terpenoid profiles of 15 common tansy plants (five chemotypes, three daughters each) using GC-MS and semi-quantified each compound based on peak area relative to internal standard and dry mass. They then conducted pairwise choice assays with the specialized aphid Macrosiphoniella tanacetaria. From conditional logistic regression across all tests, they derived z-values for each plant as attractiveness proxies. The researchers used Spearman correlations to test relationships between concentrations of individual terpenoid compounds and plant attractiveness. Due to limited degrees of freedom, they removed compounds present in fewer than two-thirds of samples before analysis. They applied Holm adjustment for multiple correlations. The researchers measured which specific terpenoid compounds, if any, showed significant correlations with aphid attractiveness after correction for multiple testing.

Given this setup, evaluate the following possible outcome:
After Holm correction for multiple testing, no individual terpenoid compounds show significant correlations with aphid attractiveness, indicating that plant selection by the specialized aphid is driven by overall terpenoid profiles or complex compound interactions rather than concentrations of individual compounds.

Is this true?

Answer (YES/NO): NO